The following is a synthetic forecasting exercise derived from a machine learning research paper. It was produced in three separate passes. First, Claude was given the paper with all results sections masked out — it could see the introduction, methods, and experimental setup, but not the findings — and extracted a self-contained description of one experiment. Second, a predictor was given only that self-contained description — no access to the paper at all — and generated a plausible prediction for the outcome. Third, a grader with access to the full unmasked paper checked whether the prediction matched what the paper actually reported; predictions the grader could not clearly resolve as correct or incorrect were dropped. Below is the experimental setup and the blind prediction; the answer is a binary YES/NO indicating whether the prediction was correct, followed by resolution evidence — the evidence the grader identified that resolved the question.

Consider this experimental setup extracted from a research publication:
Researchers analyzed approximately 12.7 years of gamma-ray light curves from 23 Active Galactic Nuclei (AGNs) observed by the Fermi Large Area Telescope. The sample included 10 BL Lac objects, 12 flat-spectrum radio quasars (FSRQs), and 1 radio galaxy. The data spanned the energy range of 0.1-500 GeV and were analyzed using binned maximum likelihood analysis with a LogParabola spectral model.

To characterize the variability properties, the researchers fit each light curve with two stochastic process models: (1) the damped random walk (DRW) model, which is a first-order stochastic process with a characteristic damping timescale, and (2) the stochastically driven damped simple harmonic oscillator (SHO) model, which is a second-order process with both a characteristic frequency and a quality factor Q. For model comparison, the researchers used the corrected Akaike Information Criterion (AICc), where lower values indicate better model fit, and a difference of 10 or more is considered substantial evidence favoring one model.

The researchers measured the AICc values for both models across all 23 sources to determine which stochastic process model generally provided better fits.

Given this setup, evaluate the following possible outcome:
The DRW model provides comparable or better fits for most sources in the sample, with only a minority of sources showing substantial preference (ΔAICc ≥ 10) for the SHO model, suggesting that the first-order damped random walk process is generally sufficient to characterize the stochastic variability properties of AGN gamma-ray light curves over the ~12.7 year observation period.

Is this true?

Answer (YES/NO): YES